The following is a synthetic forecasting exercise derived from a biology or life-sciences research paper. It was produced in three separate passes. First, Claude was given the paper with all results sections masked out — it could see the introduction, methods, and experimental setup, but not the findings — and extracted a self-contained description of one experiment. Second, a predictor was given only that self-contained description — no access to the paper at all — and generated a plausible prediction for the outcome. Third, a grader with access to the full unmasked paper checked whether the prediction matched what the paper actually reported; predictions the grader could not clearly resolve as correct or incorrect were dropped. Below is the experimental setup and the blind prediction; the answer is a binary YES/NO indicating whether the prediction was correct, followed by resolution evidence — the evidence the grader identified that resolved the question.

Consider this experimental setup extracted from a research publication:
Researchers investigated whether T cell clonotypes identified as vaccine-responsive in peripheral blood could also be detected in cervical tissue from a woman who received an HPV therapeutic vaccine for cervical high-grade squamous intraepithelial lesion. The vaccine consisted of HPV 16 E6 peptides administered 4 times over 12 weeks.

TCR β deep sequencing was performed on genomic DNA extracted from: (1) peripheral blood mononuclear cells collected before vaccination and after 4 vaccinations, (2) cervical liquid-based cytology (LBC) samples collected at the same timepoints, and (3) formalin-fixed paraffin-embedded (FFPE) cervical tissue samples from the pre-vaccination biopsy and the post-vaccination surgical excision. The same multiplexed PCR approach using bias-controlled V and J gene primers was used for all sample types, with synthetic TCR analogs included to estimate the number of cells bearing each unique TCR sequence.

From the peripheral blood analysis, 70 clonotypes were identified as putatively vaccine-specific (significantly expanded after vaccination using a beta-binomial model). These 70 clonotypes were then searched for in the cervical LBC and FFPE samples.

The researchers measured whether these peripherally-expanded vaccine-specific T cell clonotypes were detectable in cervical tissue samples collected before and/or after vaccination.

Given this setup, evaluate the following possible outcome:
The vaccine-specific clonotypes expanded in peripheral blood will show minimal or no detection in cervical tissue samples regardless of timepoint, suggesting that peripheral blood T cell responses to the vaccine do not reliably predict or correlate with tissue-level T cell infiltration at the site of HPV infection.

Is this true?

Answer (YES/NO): NO